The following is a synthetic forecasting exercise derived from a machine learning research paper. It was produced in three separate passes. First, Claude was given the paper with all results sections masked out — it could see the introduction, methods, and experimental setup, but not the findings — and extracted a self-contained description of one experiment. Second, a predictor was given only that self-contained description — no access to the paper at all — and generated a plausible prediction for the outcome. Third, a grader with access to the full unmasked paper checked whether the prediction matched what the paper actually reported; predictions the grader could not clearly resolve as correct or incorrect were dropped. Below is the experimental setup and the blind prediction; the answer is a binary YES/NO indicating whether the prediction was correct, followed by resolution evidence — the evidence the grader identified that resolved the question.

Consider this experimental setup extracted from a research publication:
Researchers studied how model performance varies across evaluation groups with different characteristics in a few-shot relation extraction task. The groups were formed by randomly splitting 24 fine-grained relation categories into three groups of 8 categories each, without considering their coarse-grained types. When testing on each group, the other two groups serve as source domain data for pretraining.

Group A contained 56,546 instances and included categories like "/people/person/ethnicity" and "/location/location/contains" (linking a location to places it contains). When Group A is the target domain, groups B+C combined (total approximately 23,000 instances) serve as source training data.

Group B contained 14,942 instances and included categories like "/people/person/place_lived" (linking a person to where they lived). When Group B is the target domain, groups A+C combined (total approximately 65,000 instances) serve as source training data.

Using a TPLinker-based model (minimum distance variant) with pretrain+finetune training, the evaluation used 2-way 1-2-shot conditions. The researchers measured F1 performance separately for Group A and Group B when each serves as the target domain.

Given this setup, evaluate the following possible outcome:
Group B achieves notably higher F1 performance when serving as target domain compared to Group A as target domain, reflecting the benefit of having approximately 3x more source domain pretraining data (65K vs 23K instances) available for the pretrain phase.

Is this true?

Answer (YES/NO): YES